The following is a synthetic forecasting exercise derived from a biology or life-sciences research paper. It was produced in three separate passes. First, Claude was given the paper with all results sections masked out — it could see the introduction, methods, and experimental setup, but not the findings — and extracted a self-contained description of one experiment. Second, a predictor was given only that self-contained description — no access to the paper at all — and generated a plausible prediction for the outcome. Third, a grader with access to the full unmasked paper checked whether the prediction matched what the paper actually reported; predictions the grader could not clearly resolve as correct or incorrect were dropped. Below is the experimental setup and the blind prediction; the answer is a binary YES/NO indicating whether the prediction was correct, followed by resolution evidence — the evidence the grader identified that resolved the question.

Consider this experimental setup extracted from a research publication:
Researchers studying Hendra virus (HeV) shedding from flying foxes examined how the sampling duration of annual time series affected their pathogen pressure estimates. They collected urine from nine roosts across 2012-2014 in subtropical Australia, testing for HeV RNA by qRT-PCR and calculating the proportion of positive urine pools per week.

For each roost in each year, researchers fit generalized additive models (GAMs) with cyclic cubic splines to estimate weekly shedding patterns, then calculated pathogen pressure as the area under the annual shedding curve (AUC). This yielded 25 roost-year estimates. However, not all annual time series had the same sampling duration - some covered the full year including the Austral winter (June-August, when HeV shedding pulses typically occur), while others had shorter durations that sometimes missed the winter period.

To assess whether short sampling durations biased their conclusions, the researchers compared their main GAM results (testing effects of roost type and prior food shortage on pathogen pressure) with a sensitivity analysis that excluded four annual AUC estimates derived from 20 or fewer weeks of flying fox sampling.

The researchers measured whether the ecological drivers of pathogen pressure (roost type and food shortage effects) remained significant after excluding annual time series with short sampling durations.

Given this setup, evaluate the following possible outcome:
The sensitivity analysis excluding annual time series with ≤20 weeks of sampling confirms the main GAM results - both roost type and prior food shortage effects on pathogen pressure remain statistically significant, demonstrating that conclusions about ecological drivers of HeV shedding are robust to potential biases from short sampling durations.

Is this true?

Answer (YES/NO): NO